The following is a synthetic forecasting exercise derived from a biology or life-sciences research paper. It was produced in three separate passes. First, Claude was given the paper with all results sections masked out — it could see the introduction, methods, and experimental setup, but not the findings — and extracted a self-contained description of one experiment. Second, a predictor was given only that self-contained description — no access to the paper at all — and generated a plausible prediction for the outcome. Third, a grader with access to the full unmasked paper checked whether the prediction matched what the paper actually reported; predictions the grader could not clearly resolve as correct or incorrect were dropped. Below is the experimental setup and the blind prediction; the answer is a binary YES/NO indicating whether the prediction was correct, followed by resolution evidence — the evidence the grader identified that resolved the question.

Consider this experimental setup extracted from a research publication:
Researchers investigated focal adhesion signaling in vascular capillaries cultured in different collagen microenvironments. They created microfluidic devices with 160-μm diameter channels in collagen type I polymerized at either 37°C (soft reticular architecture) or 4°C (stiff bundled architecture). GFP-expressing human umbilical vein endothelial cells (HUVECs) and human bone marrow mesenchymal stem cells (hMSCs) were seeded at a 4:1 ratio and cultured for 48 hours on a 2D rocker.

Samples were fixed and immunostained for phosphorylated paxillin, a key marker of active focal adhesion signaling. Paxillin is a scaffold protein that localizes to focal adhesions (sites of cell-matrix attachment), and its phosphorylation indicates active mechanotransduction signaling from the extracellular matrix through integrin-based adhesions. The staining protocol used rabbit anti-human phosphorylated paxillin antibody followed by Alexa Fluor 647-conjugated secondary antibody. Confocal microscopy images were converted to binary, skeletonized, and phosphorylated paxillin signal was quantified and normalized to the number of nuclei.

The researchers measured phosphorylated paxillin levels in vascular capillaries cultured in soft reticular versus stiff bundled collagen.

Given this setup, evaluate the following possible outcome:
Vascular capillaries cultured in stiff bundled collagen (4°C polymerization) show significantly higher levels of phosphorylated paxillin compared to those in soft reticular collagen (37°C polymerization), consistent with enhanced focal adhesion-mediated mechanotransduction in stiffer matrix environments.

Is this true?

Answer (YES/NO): YES